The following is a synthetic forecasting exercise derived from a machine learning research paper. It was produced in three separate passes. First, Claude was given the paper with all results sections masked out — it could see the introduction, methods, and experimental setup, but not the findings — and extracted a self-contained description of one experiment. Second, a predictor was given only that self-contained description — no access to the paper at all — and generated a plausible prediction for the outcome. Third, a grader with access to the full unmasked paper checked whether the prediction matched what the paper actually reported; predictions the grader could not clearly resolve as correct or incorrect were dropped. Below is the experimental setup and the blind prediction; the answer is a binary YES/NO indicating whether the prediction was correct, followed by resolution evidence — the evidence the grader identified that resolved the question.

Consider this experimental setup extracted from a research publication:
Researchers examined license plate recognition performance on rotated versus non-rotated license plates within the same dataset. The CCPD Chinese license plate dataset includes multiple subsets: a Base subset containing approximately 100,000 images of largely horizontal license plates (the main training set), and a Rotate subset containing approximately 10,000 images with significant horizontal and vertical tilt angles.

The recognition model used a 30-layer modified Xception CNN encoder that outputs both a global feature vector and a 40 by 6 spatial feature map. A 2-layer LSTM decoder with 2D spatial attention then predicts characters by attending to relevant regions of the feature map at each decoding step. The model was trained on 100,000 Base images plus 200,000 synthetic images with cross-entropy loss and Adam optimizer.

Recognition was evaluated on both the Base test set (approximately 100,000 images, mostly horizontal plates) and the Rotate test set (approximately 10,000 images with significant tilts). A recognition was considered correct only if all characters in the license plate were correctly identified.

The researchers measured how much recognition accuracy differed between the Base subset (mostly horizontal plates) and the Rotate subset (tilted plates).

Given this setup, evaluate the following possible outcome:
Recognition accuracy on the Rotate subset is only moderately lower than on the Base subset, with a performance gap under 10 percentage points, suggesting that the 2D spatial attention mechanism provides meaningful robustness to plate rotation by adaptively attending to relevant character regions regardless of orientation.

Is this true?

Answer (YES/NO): YES